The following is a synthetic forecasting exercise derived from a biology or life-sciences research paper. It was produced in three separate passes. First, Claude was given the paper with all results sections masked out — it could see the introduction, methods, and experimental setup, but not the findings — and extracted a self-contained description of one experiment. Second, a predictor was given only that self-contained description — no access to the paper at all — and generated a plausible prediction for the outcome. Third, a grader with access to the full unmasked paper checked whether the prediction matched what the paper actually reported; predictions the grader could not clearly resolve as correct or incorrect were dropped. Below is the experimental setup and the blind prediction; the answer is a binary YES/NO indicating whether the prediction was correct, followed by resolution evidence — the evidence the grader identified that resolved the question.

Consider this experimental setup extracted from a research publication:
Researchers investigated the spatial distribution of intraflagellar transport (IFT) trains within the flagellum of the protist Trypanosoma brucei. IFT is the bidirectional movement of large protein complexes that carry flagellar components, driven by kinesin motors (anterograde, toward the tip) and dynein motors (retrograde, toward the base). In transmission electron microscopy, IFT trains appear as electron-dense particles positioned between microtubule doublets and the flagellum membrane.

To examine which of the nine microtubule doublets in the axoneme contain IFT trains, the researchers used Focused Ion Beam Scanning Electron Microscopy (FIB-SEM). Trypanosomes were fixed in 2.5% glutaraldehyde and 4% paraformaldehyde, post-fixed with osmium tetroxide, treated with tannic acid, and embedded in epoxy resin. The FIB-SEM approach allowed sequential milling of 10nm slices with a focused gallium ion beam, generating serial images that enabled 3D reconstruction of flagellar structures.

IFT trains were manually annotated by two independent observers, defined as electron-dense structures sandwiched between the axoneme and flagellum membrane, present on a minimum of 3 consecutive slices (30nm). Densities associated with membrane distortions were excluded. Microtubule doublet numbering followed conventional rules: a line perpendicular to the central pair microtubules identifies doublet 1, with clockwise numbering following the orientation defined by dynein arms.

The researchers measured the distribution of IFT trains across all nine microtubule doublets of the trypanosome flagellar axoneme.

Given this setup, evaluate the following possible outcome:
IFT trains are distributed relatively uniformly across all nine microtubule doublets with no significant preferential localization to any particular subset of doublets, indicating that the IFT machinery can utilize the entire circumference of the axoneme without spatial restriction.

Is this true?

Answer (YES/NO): NO